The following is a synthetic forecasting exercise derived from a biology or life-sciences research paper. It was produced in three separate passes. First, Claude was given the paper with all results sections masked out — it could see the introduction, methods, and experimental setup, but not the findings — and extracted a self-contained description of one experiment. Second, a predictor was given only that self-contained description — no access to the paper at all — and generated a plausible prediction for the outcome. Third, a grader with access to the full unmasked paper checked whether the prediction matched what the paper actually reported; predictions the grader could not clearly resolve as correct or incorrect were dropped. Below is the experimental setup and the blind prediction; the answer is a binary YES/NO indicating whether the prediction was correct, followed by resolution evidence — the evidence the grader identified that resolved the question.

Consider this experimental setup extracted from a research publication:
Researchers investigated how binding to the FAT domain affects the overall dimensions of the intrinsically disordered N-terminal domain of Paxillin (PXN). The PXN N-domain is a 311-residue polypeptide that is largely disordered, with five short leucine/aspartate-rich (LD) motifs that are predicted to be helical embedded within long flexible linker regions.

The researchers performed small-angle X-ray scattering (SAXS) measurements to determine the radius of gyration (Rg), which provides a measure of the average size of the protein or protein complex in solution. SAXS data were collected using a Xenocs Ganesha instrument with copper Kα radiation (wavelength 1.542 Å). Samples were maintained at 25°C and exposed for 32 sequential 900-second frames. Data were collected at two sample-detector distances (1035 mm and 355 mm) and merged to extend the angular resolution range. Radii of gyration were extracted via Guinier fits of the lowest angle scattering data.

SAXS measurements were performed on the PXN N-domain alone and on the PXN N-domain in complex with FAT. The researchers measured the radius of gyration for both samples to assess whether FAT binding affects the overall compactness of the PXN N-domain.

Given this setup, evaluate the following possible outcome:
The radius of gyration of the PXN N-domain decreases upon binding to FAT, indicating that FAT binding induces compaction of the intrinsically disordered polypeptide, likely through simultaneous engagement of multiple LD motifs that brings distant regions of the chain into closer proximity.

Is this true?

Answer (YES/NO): YES